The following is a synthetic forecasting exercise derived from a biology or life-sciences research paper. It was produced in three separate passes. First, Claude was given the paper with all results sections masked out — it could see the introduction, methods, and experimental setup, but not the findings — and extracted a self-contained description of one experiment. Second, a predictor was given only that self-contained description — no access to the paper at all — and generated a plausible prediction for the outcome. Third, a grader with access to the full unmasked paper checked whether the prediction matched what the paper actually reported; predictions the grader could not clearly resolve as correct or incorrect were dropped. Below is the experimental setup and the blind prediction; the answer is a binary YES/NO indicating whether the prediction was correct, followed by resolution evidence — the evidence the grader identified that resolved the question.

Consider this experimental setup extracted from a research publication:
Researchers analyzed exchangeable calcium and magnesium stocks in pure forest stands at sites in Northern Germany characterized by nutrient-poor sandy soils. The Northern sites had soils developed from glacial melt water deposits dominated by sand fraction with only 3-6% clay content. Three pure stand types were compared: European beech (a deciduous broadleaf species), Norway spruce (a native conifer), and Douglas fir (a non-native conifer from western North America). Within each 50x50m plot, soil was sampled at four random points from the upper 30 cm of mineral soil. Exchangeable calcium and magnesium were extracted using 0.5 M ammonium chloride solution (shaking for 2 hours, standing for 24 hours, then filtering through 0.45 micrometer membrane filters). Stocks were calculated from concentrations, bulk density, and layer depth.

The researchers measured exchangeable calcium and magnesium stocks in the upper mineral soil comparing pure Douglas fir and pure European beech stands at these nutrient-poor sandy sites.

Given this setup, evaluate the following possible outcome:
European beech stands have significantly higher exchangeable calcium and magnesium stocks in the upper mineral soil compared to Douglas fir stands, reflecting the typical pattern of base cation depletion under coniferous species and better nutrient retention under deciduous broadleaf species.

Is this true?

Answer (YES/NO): NO